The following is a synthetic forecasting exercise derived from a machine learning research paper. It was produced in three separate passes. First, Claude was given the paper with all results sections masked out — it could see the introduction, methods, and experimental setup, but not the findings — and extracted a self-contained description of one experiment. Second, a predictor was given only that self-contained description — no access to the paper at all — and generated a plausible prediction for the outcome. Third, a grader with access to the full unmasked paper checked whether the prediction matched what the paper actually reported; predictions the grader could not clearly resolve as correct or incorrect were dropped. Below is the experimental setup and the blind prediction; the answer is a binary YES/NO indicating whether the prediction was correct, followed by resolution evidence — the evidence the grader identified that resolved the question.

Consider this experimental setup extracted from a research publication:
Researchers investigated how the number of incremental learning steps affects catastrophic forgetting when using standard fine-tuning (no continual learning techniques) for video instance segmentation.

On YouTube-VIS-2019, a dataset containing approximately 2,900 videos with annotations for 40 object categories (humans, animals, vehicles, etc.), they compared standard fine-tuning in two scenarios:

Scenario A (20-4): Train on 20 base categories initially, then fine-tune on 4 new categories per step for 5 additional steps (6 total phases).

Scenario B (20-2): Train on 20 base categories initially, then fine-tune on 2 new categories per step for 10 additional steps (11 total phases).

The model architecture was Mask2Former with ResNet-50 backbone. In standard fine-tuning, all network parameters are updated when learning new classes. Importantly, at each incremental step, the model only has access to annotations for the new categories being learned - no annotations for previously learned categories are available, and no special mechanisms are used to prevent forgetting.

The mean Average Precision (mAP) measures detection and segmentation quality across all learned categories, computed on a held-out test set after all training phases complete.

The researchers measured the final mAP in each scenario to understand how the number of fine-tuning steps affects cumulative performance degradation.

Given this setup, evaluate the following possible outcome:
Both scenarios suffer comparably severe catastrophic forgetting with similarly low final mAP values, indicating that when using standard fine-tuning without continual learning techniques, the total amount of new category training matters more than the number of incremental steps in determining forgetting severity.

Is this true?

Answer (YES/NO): NO